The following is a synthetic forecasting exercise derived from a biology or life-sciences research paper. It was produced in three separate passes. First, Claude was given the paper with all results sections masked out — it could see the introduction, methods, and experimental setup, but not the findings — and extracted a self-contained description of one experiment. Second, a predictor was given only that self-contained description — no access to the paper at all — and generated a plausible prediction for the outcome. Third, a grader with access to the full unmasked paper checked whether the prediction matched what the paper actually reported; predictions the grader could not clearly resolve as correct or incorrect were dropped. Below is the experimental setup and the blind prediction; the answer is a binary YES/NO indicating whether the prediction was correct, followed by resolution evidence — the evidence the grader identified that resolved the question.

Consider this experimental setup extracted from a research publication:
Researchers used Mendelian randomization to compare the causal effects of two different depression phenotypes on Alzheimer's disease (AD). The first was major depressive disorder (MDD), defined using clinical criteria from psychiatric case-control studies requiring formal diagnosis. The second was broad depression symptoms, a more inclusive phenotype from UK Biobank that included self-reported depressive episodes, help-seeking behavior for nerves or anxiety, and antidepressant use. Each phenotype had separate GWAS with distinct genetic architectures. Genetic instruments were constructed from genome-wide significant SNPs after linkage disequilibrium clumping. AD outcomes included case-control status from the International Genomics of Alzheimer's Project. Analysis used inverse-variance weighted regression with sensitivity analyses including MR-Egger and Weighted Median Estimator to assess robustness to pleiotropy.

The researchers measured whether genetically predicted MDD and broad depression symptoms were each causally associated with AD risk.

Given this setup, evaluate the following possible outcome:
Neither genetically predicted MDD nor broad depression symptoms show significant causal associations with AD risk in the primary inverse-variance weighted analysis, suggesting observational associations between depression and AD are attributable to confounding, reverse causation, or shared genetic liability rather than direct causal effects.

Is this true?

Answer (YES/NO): YES